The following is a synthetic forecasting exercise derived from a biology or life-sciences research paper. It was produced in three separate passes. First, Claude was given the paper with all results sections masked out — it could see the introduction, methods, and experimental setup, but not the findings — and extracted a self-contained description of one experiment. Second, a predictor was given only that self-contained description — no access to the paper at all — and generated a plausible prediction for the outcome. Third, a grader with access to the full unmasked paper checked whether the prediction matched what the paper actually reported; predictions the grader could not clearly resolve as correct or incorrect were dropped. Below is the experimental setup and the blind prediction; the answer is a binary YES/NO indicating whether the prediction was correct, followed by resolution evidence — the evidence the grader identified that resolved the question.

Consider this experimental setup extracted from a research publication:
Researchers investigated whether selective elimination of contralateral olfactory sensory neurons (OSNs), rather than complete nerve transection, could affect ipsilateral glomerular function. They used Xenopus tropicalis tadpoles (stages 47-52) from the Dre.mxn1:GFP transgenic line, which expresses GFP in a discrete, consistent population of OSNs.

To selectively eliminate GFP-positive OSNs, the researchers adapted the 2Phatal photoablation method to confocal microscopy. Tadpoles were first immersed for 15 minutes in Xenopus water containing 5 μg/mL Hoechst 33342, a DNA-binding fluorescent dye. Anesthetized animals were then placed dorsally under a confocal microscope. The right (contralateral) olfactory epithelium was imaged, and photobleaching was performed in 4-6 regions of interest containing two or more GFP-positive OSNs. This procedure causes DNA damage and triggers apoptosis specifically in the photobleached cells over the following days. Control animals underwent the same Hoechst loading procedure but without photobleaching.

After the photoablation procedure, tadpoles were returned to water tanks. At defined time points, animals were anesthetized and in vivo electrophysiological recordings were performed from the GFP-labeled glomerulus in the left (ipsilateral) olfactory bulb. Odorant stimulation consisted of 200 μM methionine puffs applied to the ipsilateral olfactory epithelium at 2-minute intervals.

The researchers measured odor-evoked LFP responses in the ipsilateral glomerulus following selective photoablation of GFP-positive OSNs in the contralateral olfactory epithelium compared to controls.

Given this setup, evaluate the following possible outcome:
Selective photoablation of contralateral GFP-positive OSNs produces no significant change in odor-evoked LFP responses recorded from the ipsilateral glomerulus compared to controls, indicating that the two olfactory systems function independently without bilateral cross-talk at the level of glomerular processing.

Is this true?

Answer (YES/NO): NO